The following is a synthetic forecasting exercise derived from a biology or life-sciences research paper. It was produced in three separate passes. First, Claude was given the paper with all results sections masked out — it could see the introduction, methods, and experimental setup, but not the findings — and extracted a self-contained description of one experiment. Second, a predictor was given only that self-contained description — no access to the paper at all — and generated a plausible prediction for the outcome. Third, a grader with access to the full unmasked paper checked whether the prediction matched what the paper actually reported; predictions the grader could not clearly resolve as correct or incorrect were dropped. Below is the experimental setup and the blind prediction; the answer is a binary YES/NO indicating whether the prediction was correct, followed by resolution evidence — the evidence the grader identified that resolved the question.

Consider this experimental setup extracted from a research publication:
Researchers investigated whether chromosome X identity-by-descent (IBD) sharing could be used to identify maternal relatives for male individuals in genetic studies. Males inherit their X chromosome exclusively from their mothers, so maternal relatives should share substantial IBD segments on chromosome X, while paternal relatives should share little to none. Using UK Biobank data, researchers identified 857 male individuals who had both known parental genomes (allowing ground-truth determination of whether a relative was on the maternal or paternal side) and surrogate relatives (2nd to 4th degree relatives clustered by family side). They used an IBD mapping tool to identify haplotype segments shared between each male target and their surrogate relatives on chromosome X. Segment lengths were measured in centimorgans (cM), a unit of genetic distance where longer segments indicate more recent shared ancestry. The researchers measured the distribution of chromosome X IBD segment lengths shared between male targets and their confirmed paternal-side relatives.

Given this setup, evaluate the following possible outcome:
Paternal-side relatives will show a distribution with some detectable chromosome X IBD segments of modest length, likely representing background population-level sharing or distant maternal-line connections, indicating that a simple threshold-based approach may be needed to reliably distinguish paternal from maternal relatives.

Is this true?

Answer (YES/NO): NO